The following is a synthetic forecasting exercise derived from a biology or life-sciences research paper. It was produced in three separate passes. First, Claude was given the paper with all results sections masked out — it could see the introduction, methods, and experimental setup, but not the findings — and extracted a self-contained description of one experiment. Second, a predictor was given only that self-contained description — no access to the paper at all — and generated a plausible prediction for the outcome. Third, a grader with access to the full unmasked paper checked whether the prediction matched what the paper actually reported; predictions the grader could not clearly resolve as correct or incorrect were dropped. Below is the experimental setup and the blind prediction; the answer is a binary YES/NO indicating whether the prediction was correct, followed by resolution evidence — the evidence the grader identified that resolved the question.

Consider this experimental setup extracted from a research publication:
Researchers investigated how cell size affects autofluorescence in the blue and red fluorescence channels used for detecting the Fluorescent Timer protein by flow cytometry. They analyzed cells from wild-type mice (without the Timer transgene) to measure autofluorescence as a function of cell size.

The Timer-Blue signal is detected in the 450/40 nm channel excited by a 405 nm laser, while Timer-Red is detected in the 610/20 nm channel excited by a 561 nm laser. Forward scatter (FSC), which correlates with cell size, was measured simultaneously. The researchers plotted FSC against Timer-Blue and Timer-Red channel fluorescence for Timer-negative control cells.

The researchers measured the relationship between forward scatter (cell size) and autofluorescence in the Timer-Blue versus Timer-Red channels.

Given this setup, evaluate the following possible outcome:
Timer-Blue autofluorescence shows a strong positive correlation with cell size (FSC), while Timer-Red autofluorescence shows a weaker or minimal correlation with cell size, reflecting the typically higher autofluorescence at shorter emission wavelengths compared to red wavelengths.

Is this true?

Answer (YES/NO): YES